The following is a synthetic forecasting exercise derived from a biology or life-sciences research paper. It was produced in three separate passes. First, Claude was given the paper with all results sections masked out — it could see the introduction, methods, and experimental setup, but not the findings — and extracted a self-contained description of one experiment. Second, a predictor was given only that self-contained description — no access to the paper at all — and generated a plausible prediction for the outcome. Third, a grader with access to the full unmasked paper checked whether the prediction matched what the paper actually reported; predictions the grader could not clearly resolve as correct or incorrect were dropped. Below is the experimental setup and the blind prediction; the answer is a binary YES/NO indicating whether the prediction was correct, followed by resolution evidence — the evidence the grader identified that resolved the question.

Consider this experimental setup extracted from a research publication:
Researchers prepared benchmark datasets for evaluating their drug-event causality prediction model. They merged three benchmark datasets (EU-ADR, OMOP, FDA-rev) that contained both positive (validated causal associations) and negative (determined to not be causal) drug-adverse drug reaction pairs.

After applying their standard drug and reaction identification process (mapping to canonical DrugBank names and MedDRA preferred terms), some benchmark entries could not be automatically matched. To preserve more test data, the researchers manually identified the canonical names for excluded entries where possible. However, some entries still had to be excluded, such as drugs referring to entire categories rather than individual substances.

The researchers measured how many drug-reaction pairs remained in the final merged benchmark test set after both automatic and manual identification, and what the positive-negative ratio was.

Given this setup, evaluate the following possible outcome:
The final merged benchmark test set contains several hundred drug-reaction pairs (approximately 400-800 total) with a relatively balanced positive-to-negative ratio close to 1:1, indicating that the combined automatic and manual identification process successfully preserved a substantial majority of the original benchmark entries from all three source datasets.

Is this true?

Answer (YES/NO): YES